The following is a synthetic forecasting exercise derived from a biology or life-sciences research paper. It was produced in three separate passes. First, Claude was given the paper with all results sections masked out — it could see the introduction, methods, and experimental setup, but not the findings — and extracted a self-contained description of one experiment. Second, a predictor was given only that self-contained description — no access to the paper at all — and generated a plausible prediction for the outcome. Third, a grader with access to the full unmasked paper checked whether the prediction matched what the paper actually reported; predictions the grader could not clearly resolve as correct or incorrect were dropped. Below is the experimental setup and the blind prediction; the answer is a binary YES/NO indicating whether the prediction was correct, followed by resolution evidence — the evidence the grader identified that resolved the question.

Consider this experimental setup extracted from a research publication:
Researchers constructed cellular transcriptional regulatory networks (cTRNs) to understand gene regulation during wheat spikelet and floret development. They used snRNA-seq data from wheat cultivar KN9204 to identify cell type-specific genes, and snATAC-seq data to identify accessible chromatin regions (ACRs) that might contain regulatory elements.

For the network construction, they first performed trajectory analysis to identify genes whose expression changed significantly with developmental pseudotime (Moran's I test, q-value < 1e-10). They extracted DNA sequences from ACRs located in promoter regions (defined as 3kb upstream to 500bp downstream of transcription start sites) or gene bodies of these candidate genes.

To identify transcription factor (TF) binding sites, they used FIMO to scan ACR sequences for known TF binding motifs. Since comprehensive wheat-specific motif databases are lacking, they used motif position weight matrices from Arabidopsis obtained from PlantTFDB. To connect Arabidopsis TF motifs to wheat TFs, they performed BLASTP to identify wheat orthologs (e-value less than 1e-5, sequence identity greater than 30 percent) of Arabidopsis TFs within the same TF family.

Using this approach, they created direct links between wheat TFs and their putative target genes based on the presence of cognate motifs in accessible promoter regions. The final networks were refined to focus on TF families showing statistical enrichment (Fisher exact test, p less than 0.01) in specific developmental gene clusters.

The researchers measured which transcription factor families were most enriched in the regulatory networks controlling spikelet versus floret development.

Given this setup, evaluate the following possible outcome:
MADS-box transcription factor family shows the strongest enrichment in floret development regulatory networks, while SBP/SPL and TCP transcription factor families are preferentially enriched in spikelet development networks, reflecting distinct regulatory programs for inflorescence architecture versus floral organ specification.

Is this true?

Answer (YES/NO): NO